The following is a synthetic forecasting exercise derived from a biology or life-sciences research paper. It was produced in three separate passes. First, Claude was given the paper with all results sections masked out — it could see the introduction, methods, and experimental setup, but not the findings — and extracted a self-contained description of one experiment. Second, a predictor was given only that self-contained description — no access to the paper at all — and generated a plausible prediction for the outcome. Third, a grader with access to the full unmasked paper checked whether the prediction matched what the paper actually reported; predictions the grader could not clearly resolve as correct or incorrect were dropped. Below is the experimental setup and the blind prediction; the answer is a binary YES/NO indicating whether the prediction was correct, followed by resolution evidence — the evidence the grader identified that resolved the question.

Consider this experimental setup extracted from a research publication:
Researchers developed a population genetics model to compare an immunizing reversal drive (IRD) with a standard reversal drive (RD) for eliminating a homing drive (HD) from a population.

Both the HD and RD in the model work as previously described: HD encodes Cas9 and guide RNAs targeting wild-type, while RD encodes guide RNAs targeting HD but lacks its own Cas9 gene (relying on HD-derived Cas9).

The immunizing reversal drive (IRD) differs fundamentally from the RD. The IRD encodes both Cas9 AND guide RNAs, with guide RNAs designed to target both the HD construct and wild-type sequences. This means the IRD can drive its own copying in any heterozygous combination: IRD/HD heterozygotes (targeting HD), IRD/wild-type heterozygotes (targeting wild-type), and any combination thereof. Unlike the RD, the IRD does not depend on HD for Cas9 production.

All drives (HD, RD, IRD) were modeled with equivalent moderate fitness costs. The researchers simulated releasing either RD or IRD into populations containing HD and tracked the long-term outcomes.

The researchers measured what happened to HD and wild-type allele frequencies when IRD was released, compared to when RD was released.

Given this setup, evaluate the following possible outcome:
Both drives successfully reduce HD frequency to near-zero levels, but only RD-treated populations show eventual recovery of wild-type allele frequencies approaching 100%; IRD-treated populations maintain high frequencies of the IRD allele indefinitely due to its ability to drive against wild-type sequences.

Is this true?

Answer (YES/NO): NO